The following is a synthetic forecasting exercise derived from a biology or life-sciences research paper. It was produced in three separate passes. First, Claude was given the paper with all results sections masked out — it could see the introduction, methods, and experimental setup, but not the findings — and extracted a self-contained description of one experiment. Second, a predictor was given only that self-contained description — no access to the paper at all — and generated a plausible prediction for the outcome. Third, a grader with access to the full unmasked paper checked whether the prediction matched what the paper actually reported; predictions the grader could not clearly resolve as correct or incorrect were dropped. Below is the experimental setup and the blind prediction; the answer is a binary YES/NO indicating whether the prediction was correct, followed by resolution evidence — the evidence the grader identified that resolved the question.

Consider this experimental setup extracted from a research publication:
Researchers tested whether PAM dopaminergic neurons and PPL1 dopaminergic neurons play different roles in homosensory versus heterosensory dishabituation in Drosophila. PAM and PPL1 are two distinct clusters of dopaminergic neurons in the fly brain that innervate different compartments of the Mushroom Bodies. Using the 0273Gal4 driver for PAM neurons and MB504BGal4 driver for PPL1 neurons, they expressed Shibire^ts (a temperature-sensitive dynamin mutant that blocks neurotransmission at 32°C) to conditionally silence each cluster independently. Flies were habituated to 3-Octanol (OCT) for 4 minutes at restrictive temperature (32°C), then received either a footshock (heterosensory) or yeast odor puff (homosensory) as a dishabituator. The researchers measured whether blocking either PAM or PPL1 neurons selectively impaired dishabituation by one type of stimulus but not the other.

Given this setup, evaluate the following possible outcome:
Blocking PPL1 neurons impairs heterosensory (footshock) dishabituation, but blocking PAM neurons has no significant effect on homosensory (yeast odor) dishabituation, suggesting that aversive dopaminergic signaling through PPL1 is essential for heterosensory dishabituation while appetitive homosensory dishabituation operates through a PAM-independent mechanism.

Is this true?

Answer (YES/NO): NO